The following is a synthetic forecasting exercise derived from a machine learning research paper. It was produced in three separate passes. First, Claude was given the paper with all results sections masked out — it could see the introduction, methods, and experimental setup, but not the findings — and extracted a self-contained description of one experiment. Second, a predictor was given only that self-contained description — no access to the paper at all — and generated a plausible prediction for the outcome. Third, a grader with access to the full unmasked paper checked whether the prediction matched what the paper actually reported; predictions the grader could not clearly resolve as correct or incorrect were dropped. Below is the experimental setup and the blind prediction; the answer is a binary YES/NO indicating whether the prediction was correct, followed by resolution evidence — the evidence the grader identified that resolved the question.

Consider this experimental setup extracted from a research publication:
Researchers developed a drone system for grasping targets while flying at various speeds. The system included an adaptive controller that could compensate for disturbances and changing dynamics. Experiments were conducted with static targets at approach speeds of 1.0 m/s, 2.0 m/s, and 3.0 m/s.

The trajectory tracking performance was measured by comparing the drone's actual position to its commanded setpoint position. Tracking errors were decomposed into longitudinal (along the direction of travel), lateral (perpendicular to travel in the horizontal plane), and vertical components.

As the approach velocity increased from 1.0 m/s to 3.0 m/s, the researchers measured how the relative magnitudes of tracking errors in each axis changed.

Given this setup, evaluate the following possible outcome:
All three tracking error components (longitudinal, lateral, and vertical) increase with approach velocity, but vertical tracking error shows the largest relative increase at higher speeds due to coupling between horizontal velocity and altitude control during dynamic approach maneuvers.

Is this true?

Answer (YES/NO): NO